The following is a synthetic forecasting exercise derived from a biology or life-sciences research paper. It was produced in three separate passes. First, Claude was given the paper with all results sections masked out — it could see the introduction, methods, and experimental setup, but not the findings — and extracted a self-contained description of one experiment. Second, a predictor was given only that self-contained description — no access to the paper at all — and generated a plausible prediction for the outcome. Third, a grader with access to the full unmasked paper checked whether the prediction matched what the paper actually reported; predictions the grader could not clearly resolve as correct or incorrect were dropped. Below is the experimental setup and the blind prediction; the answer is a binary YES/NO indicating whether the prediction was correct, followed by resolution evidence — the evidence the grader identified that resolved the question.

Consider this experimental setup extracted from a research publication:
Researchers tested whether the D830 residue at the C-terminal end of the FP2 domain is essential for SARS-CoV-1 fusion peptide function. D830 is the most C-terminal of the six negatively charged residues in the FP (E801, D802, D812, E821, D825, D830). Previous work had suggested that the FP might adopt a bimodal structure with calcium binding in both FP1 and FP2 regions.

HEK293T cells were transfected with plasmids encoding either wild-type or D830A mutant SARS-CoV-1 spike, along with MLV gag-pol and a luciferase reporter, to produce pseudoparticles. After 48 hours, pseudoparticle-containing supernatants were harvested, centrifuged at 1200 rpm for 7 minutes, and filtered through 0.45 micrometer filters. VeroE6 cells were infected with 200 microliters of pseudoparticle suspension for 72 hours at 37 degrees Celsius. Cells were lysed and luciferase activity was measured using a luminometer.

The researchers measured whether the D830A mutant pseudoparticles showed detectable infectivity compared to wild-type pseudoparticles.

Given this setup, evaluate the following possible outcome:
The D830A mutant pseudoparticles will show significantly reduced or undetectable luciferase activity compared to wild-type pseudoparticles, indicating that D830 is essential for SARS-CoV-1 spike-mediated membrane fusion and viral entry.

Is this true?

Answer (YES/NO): YES